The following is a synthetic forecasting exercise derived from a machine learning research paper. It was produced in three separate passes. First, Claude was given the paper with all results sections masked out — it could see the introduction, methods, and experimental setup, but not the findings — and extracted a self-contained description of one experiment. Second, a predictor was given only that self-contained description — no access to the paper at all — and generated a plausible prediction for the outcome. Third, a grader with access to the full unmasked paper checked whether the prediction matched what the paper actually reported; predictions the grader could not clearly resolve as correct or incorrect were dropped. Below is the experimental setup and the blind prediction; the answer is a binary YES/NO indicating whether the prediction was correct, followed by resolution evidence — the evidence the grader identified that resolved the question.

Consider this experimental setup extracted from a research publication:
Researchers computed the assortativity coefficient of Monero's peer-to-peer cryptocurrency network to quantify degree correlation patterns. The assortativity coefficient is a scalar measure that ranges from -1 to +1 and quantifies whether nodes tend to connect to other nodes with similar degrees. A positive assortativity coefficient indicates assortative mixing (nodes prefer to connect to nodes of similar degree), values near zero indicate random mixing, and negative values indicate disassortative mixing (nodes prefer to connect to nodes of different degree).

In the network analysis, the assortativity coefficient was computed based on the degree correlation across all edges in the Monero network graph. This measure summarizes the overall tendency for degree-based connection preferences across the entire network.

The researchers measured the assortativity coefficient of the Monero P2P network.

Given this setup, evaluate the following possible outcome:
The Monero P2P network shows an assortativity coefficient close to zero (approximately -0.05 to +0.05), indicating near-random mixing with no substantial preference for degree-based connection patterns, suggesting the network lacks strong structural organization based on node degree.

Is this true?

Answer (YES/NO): NO